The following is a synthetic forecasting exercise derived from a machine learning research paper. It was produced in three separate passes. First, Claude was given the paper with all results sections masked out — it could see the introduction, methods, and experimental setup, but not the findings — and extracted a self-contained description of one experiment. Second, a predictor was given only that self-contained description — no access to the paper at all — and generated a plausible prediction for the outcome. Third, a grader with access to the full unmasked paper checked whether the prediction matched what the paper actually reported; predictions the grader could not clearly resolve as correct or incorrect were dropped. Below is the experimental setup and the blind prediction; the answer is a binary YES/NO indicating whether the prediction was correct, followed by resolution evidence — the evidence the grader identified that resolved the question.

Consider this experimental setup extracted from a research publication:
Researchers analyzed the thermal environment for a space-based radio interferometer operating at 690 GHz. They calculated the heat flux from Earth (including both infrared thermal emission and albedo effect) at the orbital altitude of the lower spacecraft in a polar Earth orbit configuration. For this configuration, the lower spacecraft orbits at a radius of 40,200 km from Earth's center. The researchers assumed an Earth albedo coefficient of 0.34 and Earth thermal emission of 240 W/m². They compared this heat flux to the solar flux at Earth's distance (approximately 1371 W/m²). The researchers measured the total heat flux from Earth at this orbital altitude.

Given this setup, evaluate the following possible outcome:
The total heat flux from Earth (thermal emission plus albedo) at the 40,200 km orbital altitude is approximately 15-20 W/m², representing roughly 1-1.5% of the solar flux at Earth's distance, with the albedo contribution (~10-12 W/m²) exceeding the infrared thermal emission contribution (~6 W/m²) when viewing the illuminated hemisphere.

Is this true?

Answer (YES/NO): NO